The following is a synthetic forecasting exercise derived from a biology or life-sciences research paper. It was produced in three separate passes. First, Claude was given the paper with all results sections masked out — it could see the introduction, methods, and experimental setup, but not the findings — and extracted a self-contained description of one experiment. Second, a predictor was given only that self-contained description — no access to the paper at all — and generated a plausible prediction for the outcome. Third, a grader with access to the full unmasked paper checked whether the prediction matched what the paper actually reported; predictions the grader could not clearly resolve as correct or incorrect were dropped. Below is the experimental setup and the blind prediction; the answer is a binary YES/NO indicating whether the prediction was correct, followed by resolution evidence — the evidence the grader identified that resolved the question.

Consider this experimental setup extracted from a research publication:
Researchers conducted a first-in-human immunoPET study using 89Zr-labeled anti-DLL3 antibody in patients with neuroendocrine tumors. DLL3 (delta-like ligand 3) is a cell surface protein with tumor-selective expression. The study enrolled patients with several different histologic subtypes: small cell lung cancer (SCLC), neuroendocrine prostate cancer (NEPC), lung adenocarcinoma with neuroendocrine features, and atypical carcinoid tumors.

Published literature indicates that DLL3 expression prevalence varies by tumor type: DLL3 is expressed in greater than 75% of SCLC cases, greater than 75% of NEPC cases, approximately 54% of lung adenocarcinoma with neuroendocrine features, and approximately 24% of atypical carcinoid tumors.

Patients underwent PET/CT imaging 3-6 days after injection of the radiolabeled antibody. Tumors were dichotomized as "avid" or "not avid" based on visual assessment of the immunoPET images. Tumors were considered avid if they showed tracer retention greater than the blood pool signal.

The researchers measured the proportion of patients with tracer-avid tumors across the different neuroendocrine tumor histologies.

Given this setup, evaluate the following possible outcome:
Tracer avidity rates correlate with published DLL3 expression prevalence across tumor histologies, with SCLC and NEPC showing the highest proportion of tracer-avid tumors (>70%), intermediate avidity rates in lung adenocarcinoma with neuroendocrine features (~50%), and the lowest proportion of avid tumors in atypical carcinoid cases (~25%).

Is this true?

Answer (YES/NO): NO